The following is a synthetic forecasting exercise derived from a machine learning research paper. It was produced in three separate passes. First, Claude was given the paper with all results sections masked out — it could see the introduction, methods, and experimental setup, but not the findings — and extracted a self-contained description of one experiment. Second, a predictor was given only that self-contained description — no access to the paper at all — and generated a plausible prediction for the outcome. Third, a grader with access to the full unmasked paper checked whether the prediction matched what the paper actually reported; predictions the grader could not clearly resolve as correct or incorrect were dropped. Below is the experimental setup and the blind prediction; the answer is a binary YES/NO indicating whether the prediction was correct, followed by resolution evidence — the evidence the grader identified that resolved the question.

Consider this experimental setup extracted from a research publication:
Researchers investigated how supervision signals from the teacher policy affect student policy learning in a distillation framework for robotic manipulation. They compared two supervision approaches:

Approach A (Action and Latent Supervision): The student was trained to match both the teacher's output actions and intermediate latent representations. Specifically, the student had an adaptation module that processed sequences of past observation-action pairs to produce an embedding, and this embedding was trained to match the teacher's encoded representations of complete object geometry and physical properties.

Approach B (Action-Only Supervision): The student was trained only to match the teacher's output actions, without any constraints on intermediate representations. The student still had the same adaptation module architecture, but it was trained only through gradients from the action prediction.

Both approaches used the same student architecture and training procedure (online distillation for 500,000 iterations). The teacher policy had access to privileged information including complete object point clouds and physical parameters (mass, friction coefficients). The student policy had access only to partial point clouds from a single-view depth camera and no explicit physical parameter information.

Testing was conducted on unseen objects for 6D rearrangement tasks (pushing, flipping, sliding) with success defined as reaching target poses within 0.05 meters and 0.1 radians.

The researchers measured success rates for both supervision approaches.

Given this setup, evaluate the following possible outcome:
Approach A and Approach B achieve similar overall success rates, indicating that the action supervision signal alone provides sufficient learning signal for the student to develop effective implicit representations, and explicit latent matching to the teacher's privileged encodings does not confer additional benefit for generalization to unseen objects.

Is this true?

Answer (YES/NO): NO